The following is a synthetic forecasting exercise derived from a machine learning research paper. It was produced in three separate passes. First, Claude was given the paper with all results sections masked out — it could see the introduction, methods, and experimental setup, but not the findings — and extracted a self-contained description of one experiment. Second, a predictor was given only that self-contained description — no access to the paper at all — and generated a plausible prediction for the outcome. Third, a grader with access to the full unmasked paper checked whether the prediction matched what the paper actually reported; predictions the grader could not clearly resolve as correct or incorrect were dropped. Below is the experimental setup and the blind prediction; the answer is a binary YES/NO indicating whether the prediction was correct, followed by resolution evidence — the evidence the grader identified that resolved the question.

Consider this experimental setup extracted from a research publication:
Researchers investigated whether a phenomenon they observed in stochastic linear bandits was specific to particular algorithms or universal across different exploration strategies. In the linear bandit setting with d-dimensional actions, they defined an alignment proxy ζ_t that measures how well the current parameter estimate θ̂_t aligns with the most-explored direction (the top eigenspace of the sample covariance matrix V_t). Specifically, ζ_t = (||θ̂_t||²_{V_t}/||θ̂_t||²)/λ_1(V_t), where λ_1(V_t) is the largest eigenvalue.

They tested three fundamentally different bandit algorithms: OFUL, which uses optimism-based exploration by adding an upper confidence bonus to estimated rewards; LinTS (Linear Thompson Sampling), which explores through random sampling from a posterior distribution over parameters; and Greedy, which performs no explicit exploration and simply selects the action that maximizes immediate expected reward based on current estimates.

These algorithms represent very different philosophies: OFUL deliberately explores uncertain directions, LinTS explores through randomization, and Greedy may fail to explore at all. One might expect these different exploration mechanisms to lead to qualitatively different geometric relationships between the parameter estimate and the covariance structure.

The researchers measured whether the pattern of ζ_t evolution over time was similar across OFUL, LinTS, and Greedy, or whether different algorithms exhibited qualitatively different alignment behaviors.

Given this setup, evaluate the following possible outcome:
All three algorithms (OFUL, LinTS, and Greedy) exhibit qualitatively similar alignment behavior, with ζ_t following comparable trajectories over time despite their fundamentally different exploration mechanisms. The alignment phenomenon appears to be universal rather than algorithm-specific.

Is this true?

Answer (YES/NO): YES